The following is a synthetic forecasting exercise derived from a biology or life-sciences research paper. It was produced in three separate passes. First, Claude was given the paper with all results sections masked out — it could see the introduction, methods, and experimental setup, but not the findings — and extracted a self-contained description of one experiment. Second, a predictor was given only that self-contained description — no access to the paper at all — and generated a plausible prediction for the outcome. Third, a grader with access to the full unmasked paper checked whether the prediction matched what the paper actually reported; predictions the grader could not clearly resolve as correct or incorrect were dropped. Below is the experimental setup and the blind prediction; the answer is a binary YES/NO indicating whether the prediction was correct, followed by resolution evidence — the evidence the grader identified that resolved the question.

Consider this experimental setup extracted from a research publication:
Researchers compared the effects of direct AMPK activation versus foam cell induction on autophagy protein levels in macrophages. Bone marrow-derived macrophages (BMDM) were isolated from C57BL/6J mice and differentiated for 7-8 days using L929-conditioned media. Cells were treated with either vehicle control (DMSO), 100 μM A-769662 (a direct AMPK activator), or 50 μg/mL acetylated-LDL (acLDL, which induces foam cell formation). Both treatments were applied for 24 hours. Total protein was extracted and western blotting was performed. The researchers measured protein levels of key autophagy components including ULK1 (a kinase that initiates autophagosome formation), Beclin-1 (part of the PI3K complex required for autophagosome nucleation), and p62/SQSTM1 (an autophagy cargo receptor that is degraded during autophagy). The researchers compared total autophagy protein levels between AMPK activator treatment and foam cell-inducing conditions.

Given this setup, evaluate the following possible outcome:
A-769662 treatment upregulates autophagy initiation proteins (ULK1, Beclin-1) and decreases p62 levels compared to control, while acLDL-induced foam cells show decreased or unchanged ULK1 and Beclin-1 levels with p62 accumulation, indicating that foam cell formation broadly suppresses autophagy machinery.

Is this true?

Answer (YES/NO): NO